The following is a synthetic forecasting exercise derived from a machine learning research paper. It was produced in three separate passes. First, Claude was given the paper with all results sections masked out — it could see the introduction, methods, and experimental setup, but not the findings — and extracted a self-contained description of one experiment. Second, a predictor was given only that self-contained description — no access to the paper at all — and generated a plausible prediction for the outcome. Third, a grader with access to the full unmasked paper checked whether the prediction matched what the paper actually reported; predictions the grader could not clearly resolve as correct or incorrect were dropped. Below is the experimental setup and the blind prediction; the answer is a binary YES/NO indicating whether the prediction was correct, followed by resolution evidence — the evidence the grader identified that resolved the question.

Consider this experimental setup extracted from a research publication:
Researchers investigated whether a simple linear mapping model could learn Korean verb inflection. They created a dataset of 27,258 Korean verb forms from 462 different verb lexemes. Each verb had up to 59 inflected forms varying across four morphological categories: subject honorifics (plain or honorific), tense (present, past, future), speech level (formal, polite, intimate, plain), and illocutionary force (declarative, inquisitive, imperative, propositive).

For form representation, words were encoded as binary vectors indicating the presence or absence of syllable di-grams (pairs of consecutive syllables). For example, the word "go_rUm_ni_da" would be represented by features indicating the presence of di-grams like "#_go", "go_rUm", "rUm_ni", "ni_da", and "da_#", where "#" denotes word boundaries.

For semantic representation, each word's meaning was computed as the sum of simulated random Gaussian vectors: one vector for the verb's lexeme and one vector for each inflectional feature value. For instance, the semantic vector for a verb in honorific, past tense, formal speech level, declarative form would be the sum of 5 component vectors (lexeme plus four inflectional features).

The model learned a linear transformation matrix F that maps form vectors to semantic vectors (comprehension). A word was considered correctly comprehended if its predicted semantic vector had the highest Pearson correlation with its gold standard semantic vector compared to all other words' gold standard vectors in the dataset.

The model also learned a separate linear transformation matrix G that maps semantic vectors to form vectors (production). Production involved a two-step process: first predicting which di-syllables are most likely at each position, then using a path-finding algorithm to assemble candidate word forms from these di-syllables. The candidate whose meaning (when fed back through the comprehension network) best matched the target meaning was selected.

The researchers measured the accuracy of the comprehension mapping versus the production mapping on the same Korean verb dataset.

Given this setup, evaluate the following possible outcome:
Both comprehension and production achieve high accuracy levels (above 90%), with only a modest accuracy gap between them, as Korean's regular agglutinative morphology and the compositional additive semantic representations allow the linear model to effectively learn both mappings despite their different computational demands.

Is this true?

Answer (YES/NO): NO